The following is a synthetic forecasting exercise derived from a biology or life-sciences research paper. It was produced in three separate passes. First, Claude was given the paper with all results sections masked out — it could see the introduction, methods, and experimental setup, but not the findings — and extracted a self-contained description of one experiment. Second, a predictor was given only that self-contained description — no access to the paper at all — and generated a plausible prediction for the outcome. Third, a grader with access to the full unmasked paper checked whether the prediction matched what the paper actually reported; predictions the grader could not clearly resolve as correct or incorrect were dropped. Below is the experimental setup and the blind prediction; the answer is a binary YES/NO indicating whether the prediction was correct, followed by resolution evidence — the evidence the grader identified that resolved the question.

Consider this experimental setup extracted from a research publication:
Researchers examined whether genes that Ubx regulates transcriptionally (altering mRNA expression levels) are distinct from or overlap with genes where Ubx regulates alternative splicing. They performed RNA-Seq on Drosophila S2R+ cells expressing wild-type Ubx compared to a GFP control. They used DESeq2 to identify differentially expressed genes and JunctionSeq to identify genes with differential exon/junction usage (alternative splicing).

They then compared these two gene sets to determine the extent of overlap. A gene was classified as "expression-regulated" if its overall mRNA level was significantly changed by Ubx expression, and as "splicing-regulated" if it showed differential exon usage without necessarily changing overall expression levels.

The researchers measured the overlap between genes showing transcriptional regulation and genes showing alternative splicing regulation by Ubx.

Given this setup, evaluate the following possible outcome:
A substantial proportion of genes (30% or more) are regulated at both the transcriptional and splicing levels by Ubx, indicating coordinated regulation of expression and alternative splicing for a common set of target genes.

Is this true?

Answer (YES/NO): YES